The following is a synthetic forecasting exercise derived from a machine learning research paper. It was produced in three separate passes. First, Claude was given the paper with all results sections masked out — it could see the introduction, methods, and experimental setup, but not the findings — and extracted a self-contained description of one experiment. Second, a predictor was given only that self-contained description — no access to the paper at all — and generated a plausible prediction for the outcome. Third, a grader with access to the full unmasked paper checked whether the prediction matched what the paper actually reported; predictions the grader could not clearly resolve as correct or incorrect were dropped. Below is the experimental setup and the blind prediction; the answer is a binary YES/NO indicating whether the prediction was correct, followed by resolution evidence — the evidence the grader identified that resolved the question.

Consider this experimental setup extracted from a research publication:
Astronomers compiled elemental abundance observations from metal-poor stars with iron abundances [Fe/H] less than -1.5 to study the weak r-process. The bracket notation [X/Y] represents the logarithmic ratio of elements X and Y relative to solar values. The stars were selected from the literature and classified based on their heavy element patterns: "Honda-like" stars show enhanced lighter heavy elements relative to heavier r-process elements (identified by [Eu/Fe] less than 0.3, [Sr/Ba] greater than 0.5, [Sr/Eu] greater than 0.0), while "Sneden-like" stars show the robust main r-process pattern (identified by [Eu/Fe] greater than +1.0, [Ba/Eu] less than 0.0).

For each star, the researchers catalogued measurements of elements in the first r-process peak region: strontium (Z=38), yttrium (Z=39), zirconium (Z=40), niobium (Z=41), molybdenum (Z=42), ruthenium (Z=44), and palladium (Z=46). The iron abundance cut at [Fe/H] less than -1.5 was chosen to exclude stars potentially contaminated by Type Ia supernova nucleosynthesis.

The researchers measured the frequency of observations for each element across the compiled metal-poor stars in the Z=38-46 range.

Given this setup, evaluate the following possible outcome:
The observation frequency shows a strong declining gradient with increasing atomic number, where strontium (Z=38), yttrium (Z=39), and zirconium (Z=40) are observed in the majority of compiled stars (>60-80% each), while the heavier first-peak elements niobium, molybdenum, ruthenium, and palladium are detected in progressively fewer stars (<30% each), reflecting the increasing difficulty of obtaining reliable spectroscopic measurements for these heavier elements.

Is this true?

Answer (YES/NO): NO